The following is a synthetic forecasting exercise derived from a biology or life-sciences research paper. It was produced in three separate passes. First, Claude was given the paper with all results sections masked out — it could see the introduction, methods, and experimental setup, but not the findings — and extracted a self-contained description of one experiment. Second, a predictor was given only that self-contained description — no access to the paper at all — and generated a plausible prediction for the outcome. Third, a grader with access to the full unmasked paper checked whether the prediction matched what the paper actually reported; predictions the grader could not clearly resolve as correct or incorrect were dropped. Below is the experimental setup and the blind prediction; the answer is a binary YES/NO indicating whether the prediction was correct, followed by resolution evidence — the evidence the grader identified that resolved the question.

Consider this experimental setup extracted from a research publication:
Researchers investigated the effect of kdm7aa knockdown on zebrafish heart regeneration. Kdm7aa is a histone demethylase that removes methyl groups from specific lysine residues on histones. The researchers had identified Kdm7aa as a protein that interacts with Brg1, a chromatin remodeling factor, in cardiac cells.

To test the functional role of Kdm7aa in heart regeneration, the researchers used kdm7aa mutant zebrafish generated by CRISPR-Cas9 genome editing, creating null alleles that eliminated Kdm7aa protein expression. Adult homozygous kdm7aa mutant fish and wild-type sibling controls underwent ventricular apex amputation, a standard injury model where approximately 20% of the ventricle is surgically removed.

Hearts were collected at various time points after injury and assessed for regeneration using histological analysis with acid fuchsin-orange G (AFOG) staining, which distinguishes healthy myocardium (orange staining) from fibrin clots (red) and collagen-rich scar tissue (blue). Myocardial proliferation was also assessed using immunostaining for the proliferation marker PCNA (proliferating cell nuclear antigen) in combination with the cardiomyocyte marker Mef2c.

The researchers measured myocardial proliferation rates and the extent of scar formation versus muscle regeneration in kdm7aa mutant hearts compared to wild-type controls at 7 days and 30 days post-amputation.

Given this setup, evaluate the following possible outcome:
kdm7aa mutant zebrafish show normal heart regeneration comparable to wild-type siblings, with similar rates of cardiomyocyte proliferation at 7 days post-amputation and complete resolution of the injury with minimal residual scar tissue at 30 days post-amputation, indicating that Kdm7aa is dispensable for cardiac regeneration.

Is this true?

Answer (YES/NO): NO